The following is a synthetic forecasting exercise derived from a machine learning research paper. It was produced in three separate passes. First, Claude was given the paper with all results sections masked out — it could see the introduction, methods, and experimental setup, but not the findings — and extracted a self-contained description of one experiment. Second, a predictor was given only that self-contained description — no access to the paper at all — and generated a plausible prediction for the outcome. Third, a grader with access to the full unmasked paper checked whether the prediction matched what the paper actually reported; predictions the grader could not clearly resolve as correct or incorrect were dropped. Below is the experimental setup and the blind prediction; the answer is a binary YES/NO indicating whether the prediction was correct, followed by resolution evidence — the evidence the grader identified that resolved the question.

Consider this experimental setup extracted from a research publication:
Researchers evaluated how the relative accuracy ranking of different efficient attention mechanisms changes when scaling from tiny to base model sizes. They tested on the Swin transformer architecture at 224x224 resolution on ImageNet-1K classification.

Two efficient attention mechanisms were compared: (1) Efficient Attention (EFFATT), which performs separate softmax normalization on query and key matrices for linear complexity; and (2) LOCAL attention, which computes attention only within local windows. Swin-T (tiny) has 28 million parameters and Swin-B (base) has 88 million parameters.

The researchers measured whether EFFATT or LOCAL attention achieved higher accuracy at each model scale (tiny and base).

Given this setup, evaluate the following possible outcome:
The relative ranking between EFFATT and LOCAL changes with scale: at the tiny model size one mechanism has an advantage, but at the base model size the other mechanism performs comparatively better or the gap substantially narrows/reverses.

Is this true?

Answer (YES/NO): NO